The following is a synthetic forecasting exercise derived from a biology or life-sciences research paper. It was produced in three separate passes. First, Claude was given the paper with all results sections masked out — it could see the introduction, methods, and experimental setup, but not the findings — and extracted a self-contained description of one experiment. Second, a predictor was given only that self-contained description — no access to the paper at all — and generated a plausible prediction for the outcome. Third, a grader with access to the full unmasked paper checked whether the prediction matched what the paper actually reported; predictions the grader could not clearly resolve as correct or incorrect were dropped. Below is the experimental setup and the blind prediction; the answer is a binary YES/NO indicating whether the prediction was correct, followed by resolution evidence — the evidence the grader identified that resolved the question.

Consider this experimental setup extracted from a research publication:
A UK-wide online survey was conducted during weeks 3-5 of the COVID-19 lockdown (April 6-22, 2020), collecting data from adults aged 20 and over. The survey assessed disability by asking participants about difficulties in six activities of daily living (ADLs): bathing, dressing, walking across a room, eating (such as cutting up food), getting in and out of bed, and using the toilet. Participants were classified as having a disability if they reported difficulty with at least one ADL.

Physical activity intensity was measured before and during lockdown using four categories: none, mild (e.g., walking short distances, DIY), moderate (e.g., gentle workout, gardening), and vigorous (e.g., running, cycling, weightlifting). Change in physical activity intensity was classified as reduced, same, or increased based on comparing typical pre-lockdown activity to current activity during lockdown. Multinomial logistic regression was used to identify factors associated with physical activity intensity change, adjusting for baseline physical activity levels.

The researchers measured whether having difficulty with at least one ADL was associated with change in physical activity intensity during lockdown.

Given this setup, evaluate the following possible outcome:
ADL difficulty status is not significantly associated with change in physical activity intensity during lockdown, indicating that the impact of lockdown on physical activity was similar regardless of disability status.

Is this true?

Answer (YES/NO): NO